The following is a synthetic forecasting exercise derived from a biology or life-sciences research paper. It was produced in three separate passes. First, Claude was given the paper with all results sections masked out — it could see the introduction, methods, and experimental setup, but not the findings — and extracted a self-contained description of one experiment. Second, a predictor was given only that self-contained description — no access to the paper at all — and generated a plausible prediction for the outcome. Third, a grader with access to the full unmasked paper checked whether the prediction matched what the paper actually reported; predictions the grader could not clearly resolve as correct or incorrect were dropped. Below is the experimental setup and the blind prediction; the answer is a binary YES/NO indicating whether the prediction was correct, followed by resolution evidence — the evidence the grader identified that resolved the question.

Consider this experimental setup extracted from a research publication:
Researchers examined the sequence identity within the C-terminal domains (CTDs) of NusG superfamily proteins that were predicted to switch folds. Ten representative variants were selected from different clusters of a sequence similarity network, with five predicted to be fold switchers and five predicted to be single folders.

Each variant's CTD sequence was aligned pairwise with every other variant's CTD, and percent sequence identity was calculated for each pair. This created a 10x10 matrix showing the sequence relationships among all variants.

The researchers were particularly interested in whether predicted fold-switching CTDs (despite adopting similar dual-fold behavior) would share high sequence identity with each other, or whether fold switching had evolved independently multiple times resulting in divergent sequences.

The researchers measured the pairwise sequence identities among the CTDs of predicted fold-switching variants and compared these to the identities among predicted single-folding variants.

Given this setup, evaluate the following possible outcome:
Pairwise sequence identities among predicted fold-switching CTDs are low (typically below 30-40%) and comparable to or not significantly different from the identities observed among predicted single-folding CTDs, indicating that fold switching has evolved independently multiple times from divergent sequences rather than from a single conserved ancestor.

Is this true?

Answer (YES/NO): NO